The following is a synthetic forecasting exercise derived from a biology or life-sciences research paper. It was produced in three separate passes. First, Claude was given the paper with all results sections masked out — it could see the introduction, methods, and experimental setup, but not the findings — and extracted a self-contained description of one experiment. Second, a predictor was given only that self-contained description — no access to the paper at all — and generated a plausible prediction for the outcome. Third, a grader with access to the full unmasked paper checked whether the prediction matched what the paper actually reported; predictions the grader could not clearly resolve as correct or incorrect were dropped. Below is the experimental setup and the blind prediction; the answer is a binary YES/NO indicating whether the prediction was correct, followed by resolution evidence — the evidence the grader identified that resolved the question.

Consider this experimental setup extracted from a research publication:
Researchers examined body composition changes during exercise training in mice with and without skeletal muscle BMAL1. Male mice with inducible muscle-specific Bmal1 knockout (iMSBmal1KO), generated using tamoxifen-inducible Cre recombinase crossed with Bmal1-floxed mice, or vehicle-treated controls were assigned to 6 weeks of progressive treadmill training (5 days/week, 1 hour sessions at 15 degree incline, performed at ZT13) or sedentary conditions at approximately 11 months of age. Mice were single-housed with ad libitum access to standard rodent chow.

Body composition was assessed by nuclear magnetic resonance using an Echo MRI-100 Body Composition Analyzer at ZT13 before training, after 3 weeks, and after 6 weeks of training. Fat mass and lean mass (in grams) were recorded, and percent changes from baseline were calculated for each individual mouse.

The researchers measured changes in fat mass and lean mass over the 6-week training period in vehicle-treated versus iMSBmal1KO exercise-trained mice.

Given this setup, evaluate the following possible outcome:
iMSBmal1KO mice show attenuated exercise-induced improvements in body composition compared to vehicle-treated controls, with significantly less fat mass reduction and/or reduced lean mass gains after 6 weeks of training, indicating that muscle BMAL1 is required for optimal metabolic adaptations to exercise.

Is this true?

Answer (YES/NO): NO